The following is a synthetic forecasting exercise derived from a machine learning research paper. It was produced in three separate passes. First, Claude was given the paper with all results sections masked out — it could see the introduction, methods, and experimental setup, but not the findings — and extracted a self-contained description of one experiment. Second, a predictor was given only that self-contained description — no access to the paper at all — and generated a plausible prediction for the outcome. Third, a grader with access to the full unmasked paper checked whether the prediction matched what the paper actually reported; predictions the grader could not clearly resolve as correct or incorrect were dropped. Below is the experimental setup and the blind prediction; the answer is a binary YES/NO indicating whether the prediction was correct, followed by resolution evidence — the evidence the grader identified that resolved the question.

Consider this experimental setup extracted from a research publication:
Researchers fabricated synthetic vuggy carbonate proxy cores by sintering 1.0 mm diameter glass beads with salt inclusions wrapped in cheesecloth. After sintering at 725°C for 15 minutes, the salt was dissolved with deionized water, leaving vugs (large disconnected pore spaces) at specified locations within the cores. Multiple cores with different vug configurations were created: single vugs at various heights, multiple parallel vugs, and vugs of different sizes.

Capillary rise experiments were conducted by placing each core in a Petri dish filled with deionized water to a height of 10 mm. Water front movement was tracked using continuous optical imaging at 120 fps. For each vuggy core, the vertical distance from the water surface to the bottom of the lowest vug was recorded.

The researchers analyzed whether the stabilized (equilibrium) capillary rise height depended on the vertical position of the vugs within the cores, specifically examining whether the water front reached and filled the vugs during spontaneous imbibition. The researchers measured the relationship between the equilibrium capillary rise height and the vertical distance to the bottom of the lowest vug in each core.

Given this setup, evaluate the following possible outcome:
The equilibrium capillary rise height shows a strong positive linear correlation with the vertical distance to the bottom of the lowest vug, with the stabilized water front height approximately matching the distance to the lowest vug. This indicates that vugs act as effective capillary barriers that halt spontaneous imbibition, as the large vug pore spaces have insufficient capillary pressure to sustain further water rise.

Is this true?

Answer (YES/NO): NO